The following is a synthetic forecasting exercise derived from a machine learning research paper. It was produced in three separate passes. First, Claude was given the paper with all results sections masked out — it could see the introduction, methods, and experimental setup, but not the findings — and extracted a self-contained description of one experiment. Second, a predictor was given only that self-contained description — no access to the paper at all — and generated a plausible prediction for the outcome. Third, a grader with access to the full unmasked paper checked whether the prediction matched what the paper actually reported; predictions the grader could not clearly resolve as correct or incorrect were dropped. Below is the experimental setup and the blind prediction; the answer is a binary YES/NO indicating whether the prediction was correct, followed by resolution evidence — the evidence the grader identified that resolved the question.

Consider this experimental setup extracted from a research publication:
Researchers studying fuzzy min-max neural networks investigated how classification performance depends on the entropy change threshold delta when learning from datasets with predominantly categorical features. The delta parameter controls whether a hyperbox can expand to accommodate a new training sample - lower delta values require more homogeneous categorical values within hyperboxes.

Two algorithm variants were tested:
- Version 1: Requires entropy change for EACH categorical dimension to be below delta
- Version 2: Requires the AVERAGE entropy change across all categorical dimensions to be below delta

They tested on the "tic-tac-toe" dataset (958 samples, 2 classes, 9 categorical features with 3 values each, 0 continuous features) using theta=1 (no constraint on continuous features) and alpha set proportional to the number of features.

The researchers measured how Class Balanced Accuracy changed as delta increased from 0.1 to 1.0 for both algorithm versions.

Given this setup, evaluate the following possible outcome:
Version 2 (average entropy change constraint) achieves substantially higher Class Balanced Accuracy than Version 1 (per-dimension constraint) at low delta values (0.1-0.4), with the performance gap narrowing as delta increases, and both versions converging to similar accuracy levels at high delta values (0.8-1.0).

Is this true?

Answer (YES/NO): NO